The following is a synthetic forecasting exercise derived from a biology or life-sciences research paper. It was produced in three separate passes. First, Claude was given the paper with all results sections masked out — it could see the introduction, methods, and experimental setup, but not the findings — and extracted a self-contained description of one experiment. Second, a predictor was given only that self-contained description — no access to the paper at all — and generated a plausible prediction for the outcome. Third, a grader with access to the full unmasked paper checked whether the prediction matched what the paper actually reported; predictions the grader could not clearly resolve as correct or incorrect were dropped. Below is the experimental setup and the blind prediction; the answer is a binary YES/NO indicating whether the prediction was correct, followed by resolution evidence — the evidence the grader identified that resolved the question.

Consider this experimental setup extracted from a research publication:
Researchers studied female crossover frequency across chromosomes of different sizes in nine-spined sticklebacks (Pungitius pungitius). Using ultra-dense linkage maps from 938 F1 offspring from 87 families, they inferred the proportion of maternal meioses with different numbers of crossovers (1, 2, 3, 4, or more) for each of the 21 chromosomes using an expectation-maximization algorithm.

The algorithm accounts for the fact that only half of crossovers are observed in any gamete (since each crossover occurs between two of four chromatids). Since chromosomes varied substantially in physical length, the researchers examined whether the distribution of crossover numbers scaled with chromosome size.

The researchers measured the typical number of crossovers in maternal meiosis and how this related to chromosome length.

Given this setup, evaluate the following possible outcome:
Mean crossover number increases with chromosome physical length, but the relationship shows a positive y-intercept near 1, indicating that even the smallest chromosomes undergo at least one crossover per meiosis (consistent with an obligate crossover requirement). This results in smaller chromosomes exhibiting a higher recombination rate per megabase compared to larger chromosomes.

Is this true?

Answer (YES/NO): NO